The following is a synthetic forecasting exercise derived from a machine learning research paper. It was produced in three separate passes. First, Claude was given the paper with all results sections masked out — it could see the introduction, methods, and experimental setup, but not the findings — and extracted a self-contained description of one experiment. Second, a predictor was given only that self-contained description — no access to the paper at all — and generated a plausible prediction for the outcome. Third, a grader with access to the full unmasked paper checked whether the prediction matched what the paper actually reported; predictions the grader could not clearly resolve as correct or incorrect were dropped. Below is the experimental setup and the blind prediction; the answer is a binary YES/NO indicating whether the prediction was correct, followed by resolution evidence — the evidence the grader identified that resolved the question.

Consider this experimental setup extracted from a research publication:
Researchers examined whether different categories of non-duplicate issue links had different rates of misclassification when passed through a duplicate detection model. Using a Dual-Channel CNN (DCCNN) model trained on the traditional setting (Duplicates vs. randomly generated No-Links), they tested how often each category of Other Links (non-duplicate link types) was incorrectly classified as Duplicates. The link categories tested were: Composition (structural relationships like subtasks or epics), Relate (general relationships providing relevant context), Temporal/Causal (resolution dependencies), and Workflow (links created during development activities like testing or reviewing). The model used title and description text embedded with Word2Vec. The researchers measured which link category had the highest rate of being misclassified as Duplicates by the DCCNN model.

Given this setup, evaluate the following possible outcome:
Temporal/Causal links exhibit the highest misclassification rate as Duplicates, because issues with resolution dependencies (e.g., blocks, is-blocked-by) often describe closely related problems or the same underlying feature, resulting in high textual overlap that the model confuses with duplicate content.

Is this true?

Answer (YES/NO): NO